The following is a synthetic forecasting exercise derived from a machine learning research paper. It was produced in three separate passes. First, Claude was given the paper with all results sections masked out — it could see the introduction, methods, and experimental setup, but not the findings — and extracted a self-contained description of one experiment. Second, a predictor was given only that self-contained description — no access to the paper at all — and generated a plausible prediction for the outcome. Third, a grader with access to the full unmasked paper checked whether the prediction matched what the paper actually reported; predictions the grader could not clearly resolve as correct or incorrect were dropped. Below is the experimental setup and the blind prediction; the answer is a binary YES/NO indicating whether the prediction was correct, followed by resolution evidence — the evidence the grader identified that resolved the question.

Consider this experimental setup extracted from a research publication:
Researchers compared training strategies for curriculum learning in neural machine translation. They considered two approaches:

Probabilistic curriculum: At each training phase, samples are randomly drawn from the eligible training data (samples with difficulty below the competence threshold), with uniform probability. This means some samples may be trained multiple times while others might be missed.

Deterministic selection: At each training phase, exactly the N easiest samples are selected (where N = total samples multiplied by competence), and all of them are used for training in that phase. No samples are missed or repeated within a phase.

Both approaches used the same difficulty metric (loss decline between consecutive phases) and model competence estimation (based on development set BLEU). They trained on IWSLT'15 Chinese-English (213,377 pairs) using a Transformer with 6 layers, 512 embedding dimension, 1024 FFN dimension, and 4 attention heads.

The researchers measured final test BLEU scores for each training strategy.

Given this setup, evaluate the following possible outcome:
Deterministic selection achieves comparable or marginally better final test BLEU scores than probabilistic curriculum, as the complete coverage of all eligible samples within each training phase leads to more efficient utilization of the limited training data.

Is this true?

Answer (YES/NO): YES